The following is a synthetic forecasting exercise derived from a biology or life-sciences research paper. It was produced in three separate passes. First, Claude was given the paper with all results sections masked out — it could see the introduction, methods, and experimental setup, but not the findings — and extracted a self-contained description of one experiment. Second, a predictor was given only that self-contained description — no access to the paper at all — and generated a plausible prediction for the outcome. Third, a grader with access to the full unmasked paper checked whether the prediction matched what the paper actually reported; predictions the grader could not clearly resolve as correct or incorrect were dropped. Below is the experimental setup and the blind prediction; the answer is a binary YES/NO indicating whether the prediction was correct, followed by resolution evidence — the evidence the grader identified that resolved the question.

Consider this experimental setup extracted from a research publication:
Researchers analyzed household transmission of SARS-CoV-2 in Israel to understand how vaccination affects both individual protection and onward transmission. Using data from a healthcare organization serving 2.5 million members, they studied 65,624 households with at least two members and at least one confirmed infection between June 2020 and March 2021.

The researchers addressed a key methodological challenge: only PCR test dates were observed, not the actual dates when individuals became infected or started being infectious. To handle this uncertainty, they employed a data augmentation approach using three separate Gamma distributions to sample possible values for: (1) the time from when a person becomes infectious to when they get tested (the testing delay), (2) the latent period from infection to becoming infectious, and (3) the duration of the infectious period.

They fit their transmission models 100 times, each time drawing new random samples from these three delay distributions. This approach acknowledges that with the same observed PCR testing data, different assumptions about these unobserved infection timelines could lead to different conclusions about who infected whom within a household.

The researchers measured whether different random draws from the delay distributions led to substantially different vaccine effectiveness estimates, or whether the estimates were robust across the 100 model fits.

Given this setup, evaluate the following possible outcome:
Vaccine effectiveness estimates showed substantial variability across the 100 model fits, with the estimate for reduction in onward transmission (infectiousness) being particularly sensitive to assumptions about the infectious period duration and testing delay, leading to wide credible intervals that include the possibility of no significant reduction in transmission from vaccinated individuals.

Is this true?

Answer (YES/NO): NO